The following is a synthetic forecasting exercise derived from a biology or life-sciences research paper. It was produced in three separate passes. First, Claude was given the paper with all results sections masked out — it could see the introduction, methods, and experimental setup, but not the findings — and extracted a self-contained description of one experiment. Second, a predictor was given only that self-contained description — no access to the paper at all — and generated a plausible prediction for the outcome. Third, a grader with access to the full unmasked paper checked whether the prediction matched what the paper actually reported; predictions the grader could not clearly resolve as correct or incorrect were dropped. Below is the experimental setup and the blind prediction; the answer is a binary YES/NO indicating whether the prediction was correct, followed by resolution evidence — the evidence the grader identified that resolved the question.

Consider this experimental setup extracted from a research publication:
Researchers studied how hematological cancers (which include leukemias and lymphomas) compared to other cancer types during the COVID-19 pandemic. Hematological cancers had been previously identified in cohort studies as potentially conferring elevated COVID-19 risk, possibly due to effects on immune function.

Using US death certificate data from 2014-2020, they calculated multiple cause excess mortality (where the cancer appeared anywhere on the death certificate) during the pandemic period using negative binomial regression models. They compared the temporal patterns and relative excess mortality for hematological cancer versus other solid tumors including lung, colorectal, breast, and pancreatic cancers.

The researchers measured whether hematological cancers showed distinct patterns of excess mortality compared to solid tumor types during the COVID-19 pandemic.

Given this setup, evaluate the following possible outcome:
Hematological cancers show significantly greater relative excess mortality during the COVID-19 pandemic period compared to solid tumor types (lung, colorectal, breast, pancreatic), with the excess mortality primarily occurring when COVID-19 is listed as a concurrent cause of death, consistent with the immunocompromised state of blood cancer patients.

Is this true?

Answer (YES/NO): YES